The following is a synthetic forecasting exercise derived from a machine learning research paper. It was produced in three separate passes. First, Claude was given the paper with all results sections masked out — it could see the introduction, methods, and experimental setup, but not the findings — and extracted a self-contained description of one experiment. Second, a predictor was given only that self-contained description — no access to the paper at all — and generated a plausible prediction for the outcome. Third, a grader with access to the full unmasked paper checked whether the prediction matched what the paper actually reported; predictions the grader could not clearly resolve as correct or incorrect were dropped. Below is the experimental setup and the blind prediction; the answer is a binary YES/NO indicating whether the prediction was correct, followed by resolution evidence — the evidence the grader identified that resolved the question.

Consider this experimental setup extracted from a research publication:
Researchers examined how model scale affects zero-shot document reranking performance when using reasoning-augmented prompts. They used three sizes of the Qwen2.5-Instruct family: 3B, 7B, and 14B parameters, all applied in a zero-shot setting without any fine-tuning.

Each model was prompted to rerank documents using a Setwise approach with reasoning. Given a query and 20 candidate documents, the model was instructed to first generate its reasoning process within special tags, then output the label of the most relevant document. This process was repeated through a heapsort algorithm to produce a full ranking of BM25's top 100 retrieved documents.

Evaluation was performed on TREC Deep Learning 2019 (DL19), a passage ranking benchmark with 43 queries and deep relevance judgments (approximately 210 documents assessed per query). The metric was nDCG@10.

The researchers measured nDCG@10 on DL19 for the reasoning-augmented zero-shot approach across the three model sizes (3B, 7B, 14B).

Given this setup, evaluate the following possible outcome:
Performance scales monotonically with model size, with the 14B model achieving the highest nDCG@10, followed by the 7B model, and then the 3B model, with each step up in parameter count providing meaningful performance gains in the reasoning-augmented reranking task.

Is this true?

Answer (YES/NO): NO